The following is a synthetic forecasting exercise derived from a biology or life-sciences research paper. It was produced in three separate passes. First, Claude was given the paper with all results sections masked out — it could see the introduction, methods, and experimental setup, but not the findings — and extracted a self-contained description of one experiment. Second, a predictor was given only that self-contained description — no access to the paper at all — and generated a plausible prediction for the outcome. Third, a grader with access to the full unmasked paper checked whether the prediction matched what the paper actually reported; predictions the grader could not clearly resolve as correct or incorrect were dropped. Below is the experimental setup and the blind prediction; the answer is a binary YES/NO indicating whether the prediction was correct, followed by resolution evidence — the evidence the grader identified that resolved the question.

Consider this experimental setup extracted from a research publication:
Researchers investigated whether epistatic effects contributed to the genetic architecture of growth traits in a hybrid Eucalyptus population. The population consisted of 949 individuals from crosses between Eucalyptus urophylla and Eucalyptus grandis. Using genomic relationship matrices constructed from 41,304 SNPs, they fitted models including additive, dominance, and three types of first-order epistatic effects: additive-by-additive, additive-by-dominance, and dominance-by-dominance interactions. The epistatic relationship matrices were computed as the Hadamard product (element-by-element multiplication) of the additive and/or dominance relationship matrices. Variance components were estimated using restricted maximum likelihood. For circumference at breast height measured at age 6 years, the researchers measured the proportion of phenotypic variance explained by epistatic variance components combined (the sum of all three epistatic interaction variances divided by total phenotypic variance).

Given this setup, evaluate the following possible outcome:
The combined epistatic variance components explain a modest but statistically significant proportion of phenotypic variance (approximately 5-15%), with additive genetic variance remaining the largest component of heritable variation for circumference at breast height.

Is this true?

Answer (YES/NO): NO